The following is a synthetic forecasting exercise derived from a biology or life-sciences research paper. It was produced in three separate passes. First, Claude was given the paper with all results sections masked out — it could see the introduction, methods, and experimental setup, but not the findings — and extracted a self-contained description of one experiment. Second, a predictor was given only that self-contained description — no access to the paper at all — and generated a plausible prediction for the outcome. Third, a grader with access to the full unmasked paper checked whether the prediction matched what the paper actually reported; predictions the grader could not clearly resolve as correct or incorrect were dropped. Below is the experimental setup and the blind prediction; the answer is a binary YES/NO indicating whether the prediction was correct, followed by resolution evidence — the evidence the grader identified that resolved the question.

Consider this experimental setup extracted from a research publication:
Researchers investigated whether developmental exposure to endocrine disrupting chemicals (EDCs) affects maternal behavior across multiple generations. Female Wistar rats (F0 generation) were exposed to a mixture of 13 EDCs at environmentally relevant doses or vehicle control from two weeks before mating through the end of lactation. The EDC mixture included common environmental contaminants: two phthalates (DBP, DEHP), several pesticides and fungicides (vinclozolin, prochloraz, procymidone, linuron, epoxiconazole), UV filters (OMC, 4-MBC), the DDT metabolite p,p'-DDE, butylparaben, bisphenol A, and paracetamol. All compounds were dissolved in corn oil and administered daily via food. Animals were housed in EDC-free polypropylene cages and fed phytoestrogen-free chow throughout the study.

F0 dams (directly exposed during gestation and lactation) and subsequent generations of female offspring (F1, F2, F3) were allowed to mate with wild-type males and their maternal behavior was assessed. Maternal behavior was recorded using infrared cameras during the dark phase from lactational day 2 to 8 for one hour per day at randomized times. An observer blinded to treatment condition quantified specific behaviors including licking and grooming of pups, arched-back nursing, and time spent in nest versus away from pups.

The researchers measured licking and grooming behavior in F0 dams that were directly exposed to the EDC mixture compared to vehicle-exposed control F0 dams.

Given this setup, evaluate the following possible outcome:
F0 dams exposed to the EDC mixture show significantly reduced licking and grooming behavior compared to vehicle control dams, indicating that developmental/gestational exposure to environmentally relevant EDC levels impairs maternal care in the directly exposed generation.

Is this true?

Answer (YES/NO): NO